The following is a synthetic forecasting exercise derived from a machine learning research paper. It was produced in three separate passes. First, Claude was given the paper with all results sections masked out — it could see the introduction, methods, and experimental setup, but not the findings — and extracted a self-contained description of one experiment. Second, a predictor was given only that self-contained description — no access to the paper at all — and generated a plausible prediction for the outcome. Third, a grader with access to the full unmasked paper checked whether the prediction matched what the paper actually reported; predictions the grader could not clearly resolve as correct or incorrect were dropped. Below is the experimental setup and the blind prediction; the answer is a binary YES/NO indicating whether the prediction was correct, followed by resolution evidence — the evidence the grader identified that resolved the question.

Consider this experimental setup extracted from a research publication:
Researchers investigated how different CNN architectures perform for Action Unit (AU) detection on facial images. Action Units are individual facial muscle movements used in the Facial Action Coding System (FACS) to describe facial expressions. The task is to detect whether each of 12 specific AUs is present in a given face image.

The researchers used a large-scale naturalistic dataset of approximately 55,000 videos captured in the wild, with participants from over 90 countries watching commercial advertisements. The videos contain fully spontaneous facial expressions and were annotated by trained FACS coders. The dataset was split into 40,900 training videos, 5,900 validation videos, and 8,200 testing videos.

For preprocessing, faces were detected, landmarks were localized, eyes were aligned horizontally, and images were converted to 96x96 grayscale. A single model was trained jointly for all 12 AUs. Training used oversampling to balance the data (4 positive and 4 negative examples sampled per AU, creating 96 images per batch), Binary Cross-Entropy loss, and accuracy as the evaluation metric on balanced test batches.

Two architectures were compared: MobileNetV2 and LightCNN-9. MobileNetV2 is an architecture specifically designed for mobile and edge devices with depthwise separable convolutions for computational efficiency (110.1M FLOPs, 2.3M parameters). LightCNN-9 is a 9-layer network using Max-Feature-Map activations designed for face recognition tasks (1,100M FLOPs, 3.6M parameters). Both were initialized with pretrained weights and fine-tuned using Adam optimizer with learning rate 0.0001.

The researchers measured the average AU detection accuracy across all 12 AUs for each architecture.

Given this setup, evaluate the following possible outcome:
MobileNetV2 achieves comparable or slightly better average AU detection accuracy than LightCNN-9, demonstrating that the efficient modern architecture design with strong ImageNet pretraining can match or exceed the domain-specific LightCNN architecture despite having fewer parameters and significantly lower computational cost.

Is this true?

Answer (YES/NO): NO